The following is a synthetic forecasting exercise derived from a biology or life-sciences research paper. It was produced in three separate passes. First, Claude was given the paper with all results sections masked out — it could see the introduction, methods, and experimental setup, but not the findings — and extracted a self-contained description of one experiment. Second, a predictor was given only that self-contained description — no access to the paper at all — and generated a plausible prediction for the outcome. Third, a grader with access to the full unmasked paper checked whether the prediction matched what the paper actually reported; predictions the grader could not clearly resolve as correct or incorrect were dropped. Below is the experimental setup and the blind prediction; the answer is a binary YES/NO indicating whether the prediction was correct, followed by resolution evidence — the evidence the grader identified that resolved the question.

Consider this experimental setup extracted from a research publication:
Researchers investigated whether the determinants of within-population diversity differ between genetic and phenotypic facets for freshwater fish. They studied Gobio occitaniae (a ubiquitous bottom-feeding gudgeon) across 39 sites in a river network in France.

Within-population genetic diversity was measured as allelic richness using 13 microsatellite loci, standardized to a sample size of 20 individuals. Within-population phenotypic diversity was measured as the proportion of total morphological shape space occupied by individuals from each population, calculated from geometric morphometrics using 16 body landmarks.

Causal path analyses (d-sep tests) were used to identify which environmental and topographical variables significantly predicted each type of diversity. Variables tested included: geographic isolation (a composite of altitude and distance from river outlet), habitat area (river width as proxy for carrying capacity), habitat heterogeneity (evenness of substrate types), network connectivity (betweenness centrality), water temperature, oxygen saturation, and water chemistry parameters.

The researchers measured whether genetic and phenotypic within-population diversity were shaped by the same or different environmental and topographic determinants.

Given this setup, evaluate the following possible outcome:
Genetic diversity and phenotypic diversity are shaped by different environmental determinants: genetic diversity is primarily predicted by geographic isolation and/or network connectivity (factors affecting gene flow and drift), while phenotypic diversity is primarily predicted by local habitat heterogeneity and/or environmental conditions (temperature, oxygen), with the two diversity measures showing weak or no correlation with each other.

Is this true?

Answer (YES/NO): NO